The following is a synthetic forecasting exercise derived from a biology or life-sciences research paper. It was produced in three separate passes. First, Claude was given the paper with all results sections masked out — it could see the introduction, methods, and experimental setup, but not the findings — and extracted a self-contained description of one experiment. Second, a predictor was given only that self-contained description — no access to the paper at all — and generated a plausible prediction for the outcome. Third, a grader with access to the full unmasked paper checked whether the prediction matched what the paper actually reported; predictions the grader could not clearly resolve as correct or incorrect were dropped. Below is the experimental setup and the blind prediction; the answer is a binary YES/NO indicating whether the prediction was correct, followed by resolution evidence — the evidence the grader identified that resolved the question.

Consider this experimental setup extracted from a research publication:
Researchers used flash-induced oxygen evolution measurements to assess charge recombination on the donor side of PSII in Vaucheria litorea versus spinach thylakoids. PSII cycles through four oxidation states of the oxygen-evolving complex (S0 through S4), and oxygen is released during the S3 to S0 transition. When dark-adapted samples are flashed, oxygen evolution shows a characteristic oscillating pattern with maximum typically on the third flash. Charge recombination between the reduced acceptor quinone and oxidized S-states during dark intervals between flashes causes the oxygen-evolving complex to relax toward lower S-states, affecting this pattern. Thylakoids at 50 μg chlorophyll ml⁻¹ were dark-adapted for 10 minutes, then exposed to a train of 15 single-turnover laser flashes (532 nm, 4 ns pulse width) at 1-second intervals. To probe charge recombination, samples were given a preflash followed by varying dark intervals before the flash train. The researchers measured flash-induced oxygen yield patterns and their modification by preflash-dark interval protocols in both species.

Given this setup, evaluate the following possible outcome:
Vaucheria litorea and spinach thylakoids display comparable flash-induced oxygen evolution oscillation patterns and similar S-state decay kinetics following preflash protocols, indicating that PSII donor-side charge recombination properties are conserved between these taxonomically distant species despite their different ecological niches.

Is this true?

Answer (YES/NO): NO